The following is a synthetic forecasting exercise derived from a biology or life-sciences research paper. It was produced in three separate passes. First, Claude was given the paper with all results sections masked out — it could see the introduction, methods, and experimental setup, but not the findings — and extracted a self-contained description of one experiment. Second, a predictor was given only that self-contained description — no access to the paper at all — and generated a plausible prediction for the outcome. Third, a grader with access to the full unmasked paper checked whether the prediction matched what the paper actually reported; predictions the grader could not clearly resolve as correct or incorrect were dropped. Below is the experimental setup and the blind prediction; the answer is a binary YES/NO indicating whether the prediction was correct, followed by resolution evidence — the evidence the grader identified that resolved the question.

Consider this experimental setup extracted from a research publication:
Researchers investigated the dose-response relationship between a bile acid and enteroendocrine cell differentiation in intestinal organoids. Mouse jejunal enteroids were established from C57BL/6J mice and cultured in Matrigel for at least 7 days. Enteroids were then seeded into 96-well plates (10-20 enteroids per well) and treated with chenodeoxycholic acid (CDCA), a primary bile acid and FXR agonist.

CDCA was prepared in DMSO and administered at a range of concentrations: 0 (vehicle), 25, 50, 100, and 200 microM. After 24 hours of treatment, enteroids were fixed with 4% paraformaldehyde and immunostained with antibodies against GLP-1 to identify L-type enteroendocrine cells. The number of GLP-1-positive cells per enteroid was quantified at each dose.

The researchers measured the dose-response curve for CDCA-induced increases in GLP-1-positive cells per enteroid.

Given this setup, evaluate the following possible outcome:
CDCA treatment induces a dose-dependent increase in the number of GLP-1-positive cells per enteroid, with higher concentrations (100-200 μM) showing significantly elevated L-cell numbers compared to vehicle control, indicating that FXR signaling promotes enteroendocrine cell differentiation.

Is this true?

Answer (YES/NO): NO